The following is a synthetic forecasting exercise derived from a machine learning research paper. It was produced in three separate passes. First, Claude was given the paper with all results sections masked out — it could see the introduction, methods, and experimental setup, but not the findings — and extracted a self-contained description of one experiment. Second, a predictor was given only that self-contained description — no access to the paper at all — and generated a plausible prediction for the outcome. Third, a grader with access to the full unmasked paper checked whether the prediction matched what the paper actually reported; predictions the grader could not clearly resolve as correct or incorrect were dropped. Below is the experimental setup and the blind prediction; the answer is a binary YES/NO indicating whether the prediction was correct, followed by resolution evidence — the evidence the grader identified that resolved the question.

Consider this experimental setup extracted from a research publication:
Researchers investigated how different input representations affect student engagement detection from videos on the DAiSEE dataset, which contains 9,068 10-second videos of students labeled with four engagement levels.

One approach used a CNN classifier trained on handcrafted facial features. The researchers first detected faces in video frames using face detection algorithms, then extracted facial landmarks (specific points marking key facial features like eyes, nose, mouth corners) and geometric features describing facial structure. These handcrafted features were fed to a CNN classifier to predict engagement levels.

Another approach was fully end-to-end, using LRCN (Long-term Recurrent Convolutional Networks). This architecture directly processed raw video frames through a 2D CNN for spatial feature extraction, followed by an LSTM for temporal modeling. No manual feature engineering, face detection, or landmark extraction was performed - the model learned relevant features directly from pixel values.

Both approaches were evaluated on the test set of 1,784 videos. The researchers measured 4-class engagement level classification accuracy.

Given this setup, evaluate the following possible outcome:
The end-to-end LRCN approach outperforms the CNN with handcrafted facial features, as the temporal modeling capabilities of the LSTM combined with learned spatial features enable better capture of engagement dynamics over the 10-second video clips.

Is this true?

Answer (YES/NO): YES